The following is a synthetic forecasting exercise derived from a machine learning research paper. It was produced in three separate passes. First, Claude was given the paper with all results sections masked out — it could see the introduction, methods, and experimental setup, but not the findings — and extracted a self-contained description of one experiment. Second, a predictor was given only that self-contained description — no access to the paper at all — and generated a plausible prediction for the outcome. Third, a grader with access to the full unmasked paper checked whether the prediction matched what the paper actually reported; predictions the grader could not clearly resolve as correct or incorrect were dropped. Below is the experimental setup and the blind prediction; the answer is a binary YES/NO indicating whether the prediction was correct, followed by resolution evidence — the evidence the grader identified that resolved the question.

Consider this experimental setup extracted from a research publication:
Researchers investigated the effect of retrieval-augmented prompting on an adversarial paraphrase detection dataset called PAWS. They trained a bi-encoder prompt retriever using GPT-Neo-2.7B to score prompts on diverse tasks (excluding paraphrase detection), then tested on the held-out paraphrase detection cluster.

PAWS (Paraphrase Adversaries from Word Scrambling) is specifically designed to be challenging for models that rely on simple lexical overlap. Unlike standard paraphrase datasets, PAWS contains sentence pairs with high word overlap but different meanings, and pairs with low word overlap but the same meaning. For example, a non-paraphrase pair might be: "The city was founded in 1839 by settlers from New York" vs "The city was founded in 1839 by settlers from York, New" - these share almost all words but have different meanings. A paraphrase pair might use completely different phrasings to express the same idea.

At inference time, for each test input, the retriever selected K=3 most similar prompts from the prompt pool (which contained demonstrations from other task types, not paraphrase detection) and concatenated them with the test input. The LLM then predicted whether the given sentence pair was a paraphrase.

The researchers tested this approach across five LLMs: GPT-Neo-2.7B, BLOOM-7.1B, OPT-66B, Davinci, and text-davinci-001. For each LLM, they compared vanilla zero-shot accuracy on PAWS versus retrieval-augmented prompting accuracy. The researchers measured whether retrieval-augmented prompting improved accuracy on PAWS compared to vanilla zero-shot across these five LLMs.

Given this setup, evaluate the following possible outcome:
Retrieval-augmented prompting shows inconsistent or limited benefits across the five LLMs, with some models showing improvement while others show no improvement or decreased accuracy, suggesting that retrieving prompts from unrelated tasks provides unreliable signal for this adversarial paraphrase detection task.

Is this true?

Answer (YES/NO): NO